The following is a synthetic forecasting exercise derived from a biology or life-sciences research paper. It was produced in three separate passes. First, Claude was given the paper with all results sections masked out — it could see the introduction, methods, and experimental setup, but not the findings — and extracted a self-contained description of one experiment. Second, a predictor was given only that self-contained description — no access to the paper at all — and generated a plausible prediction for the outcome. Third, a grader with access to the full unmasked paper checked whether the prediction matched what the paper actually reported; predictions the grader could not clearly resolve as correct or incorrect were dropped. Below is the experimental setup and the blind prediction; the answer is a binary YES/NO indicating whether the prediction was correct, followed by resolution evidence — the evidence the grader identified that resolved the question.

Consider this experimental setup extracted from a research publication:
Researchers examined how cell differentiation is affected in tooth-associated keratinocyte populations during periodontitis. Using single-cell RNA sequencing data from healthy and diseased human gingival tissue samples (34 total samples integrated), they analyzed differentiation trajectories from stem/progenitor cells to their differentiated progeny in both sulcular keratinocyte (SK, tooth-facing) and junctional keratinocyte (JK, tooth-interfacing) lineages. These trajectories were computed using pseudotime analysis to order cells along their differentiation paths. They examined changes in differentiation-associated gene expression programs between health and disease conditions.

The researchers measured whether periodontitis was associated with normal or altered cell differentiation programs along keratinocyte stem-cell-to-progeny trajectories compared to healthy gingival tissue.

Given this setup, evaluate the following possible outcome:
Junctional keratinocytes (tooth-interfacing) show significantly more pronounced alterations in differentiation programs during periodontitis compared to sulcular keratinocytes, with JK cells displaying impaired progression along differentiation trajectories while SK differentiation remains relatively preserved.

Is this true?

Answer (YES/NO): YES